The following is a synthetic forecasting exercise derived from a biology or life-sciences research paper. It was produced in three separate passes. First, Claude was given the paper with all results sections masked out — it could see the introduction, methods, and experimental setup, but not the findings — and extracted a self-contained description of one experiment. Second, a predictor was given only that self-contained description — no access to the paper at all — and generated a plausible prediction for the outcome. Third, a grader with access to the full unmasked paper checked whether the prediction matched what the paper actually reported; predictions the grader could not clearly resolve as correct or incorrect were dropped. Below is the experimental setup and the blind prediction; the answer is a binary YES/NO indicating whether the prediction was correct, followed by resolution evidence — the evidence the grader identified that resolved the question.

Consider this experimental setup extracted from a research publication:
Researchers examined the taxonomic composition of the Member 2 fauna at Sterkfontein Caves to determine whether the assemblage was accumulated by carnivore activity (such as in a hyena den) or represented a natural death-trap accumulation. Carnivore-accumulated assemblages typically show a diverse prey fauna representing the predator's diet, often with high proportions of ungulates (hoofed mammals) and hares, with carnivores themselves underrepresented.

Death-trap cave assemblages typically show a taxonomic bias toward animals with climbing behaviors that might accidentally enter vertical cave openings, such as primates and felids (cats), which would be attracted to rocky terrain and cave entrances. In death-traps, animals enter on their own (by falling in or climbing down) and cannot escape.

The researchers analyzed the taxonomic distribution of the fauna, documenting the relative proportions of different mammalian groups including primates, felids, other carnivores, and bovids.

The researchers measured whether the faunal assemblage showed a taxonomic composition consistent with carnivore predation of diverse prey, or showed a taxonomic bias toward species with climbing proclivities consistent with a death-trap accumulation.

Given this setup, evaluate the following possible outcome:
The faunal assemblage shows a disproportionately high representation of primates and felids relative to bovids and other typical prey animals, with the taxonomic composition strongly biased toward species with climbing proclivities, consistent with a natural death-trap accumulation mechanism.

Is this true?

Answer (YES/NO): YES